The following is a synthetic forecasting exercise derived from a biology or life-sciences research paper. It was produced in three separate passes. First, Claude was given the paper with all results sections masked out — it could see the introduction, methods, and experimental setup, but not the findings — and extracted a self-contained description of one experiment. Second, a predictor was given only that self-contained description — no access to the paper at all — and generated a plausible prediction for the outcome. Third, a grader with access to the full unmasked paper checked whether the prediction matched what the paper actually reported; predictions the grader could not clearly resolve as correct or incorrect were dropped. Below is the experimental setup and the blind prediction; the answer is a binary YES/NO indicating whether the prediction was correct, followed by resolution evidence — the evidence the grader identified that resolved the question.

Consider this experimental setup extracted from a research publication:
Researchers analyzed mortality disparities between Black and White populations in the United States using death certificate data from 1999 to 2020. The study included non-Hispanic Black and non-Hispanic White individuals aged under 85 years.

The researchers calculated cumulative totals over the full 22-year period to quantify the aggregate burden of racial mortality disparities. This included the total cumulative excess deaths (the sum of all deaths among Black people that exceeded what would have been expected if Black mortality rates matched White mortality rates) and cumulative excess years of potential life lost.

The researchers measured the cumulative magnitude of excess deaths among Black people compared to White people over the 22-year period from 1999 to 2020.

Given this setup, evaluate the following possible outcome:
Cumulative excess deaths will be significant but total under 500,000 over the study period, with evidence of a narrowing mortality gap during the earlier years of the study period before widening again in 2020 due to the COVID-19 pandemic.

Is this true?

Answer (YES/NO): NO